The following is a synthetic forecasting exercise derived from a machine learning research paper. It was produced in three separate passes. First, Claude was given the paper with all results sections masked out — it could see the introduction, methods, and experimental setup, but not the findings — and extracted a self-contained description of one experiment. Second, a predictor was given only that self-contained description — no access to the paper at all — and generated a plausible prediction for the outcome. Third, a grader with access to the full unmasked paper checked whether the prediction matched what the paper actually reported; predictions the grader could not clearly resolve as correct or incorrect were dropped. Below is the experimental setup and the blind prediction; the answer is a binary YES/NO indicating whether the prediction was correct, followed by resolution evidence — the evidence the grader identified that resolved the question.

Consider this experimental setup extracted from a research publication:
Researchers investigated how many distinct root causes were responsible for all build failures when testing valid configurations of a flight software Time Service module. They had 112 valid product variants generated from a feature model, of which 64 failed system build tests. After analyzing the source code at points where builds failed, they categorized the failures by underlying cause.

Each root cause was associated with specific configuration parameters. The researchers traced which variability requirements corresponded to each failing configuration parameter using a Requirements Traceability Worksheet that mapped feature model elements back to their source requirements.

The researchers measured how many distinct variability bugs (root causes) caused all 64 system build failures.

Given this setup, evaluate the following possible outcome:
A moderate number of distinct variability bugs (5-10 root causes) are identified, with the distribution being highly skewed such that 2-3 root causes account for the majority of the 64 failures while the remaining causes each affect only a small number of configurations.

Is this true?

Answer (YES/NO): NO